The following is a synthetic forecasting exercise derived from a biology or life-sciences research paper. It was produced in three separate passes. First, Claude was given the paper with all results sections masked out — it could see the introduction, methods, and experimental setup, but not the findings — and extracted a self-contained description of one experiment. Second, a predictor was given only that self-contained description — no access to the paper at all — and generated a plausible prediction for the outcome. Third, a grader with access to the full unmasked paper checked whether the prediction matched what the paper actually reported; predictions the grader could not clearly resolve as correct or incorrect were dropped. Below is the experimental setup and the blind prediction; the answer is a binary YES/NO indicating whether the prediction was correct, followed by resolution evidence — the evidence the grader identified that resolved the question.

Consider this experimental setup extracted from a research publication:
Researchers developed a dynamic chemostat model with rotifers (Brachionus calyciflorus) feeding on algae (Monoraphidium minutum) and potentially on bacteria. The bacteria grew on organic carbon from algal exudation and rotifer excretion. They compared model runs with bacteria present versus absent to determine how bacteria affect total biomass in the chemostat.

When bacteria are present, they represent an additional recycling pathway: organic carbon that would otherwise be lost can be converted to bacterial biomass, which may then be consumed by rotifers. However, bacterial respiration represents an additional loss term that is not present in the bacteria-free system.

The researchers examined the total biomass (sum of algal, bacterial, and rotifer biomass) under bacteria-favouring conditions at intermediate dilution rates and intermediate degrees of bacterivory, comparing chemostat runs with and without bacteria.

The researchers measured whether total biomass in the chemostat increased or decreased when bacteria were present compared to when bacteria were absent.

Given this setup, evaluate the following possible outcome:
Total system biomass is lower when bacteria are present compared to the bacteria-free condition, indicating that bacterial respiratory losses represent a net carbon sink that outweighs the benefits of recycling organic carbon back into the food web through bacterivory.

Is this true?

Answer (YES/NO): YES